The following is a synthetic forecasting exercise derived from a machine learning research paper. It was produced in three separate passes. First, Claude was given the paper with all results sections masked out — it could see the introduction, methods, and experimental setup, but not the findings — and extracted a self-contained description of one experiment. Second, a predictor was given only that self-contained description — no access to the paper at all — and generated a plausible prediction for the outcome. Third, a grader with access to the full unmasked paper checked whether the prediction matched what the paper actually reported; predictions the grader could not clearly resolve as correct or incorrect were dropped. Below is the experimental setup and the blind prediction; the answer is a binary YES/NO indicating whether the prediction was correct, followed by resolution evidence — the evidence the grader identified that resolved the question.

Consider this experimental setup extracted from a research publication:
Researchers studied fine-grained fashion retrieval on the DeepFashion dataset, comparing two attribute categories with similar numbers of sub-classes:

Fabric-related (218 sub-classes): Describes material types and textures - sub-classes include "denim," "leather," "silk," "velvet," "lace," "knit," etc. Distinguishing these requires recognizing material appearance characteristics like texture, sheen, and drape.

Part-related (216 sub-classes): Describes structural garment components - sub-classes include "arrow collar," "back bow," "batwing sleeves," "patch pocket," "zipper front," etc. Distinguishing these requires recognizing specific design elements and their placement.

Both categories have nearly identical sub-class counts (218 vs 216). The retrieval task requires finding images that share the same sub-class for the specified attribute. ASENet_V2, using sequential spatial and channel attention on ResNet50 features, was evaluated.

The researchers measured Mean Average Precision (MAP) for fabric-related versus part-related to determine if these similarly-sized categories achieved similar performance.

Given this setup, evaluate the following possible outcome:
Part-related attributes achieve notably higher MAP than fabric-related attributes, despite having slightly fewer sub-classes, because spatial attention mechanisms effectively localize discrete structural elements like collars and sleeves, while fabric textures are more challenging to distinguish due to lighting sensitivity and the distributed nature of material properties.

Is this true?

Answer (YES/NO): NO